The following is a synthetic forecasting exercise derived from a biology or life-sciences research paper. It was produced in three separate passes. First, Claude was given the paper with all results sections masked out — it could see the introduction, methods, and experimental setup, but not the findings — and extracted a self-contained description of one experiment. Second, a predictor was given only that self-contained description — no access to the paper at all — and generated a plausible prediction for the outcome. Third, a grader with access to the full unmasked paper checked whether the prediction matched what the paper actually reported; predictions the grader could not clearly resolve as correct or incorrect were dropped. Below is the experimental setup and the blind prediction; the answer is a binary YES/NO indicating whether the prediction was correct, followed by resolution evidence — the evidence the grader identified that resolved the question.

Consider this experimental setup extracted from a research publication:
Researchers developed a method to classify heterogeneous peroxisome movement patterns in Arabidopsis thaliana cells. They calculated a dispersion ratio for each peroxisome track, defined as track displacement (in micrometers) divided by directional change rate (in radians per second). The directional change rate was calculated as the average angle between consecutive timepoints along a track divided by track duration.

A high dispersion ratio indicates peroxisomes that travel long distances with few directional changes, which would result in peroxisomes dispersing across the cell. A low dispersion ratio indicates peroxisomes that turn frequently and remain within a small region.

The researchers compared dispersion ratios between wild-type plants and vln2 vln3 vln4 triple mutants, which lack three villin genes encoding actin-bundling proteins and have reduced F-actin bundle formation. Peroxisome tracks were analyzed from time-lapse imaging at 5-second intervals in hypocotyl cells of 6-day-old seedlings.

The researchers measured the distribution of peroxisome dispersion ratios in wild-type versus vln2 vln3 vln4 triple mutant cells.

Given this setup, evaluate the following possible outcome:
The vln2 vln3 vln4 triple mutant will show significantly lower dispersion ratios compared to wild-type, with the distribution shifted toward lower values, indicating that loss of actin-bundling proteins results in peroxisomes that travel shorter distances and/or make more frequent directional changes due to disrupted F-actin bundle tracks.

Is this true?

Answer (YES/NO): YES